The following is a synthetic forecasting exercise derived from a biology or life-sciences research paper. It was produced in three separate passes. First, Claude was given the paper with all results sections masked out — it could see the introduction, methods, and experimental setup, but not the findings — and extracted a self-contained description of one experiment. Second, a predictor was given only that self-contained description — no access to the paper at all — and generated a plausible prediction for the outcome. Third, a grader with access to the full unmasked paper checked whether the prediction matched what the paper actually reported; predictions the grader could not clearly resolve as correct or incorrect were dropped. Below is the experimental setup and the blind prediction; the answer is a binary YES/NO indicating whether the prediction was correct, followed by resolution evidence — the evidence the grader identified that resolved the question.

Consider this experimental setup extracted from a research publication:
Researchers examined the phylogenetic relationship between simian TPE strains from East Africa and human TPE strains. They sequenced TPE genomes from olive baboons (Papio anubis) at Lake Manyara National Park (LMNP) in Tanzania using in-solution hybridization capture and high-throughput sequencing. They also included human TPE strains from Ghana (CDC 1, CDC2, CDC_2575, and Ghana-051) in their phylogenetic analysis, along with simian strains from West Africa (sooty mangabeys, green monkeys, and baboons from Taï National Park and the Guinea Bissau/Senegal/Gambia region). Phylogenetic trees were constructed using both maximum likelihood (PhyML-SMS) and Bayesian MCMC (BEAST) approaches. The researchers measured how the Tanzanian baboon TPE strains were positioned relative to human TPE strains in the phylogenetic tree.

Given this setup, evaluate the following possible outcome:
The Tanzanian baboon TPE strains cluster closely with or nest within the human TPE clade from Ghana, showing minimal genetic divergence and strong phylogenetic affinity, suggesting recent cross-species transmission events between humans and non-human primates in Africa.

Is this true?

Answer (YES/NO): NO